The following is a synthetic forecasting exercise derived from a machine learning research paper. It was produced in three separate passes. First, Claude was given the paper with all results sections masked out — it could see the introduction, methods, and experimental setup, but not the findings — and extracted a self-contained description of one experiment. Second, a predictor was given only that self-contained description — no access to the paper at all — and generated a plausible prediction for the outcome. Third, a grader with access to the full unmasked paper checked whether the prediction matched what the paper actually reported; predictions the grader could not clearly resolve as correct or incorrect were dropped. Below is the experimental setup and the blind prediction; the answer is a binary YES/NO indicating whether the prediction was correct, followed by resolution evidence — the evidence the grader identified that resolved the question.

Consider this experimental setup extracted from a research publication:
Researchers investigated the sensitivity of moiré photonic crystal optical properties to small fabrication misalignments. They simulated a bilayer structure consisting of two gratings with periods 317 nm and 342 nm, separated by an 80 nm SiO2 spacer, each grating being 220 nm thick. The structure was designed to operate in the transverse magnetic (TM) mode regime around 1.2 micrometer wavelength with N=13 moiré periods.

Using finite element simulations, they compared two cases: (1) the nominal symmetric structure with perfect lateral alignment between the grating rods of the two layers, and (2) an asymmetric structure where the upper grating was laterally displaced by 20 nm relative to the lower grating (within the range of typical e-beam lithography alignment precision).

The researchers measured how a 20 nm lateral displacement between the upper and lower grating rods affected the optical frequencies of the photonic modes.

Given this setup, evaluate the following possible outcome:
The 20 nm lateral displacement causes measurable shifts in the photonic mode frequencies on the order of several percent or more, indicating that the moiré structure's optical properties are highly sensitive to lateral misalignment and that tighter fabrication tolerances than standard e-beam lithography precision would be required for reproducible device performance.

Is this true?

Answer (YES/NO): NO